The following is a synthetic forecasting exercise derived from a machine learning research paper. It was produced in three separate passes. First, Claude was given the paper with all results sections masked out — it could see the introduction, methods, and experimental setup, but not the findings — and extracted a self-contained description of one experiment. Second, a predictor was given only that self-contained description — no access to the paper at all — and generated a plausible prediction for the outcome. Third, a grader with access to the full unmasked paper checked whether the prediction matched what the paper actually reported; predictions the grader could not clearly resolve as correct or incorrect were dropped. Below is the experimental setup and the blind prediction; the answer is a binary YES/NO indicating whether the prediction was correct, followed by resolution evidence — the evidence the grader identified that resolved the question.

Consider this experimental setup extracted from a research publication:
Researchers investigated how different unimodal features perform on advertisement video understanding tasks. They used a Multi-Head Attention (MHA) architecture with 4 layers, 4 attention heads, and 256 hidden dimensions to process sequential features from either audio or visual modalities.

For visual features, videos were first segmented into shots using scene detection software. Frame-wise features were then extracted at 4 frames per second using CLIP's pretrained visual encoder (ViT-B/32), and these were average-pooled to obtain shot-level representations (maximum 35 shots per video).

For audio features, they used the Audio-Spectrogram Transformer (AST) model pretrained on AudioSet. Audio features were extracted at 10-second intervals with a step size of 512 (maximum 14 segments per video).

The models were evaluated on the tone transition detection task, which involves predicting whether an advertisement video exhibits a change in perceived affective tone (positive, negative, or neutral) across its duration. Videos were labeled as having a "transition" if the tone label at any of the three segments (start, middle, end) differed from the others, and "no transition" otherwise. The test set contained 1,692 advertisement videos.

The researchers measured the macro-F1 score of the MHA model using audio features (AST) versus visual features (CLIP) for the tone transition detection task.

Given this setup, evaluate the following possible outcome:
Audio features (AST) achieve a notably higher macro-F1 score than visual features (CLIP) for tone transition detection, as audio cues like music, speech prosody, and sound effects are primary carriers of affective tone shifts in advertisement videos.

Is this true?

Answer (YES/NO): NO